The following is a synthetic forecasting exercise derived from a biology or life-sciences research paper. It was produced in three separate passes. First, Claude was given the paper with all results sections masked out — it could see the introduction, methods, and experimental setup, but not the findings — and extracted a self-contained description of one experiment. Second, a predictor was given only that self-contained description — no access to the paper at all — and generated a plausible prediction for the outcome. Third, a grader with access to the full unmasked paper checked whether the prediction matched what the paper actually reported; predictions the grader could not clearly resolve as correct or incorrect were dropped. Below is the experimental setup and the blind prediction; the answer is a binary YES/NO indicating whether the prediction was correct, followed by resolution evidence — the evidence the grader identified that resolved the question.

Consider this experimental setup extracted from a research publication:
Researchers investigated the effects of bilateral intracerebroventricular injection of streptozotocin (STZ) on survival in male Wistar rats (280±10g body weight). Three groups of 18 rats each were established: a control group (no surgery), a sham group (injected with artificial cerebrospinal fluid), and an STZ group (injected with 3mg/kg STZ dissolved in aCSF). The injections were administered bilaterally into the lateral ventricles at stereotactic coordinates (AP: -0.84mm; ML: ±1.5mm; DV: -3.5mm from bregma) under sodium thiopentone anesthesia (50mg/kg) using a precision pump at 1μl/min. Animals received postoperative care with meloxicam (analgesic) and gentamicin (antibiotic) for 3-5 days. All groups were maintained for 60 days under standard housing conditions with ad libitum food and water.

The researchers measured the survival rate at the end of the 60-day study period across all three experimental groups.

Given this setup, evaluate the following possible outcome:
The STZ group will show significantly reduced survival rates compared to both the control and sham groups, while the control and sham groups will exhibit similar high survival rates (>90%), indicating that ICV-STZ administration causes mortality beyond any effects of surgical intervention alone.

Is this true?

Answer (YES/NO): NO